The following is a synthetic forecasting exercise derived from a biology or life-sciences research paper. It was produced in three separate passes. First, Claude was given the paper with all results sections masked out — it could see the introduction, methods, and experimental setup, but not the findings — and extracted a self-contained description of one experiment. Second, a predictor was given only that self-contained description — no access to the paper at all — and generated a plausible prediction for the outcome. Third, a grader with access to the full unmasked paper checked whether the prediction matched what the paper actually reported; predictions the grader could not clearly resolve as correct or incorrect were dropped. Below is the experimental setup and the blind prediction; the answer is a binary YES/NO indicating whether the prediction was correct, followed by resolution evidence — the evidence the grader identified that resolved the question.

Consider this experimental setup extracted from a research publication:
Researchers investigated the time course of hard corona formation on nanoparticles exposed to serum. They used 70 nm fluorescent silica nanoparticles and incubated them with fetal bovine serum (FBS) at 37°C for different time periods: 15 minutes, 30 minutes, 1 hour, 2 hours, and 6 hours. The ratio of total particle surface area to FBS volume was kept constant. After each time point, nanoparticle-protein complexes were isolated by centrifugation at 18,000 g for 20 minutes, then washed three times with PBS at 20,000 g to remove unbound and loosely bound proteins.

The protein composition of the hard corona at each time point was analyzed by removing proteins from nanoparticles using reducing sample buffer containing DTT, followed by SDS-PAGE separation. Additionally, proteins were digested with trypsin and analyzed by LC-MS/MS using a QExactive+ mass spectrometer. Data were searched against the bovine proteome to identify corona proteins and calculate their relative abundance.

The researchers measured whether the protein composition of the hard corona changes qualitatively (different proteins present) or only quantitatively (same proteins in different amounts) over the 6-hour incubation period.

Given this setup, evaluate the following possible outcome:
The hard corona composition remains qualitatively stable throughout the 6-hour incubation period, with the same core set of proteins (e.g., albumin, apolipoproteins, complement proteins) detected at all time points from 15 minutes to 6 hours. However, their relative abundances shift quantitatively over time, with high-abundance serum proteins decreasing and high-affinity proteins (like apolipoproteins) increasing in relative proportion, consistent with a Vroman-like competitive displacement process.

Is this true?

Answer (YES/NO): NO